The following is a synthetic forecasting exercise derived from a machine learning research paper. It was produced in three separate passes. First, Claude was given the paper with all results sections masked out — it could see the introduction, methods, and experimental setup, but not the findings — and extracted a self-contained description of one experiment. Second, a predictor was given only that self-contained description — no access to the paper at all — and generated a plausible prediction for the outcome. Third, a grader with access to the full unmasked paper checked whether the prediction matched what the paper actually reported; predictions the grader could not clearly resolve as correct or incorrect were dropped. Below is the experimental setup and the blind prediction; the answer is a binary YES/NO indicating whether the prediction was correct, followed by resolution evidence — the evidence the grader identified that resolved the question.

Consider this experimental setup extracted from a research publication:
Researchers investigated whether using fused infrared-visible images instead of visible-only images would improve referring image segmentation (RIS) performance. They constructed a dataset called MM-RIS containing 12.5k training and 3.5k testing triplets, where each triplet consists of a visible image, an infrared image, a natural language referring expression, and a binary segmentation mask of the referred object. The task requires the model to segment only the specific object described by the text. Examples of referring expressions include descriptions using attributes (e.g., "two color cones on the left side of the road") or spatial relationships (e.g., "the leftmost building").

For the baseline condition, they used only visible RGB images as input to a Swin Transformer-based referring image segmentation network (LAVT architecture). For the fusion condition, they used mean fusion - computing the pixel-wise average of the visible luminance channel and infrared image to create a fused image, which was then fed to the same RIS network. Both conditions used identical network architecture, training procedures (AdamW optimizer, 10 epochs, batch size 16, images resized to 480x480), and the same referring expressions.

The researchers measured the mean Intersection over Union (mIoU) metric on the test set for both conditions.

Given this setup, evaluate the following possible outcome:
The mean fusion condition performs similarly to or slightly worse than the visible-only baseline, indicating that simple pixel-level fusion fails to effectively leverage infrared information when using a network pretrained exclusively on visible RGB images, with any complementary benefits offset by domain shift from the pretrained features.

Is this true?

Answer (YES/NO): NO